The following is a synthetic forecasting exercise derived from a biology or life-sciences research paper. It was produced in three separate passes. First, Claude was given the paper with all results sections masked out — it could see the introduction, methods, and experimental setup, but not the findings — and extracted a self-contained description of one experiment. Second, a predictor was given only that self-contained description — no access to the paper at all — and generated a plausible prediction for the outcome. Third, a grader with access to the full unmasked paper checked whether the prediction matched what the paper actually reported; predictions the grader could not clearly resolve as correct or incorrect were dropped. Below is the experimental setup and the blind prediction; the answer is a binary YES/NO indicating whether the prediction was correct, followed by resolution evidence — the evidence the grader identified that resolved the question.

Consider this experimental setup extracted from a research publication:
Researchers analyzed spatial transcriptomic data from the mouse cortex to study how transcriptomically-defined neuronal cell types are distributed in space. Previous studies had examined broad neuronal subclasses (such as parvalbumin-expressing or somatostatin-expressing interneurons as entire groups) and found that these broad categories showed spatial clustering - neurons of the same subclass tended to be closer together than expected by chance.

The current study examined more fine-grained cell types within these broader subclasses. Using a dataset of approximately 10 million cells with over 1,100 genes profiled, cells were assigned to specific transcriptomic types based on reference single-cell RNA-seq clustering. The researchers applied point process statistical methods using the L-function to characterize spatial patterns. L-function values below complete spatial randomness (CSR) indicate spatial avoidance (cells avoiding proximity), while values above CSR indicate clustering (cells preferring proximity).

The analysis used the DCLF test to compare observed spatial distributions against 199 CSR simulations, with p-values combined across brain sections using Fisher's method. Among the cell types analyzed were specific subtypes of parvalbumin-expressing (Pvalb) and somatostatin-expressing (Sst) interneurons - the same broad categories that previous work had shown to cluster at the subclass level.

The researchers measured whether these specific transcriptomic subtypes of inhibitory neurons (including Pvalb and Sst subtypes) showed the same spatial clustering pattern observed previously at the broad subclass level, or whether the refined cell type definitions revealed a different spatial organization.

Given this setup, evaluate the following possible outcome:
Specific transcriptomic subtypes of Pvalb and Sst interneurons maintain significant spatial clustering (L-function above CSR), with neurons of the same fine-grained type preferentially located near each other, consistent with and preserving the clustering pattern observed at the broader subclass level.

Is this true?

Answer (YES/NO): NO